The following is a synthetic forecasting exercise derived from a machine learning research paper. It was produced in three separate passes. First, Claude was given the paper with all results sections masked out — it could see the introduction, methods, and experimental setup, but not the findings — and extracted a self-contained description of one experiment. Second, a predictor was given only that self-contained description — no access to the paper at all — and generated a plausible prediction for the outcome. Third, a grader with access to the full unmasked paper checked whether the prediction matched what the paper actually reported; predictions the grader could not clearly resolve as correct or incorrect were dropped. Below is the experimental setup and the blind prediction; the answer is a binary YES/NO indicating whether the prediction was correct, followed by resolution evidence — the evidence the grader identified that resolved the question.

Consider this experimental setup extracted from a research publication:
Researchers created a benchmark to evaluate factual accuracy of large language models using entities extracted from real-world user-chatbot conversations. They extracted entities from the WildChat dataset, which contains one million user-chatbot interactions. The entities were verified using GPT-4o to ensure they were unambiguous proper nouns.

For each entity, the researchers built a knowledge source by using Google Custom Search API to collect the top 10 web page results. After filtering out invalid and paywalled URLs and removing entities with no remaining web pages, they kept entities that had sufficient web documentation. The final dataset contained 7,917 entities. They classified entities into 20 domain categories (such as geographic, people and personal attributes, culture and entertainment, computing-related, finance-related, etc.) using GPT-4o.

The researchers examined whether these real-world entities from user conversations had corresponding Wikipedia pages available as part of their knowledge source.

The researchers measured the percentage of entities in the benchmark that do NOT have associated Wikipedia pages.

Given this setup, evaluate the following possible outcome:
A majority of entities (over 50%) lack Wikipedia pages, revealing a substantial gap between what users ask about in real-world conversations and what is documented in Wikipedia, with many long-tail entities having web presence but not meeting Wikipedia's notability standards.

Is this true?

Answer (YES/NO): YES